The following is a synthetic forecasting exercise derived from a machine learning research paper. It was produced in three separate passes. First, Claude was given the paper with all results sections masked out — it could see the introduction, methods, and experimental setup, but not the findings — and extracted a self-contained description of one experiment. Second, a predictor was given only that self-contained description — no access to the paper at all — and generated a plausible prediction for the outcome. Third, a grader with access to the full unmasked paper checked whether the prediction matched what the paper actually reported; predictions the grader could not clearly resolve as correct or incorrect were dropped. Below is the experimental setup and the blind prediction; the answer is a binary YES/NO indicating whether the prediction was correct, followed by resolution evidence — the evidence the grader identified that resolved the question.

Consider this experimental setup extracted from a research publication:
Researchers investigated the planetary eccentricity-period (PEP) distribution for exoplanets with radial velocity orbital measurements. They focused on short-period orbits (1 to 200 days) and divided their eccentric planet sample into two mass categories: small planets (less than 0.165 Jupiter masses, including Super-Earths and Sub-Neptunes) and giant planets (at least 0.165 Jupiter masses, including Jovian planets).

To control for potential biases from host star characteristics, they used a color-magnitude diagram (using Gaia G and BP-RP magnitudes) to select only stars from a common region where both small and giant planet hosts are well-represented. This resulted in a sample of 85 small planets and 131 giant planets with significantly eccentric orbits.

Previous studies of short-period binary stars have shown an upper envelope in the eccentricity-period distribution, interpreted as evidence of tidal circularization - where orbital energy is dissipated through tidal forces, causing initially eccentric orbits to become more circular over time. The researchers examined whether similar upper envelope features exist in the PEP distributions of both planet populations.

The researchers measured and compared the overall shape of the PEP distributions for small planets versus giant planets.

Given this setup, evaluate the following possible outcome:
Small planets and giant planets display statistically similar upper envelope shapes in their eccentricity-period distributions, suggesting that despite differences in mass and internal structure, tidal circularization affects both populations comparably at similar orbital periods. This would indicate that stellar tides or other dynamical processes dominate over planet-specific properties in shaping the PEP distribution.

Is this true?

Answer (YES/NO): NO